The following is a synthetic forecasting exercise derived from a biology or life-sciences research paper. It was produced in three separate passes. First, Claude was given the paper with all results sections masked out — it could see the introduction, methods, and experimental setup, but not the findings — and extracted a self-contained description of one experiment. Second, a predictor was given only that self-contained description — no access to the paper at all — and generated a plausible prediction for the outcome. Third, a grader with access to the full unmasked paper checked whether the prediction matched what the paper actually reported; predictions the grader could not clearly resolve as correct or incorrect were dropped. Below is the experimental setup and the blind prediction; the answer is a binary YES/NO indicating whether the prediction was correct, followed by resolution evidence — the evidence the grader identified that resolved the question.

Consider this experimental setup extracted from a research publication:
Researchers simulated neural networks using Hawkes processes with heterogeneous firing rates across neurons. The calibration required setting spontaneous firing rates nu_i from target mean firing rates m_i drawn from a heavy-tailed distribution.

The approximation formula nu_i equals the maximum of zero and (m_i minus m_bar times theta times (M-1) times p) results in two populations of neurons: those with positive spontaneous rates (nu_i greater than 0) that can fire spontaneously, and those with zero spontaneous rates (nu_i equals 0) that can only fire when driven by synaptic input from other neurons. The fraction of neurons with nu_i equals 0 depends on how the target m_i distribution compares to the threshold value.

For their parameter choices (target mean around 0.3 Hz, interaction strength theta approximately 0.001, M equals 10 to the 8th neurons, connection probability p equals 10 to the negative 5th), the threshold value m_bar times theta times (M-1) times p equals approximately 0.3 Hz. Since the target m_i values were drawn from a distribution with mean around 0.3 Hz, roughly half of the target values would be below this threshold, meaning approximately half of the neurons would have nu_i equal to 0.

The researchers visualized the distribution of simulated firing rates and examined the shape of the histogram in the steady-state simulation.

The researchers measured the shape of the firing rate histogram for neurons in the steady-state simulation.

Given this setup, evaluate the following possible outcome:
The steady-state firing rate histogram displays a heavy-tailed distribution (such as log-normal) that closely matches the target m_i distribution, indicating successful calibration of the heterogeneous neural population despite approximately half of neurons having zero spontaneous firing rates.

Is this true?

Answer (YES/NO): NO